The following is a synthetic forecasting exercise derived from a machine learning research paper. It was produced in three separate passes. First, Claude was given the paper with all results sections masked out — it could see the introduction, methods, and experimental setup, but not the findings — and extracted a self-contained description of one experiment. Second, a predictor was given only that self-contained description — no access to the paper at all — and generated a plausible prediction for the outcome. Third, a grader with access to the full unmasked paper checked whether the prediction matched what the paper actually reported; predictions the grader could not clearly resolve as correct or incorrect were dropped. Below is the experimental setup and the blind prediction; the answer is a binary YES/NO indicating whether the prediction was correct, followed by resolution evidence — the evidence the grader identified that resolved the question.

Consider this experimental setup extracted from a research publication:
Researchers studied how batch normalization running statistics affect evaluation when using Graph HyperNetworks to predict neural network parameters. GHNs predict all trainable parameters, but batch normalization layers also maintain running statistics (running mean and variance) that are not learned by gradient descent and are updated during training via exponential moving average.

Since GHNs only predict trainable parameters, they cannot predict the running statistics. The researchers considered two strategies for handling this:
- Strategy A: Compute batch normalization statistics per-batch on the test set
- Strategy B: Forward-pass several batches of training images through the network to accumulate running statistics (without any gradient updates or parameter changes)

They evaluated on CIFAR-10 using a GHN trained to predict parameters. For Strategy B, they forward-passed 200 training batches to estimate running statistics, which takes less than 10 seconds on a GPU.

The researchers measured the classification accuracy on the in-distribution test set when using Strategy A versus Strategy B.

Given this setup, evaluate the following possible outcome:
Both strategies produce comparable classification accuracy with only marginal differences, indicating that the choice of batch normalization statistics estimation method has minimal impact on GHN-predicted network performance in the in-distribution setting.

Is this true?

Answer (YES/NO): NO